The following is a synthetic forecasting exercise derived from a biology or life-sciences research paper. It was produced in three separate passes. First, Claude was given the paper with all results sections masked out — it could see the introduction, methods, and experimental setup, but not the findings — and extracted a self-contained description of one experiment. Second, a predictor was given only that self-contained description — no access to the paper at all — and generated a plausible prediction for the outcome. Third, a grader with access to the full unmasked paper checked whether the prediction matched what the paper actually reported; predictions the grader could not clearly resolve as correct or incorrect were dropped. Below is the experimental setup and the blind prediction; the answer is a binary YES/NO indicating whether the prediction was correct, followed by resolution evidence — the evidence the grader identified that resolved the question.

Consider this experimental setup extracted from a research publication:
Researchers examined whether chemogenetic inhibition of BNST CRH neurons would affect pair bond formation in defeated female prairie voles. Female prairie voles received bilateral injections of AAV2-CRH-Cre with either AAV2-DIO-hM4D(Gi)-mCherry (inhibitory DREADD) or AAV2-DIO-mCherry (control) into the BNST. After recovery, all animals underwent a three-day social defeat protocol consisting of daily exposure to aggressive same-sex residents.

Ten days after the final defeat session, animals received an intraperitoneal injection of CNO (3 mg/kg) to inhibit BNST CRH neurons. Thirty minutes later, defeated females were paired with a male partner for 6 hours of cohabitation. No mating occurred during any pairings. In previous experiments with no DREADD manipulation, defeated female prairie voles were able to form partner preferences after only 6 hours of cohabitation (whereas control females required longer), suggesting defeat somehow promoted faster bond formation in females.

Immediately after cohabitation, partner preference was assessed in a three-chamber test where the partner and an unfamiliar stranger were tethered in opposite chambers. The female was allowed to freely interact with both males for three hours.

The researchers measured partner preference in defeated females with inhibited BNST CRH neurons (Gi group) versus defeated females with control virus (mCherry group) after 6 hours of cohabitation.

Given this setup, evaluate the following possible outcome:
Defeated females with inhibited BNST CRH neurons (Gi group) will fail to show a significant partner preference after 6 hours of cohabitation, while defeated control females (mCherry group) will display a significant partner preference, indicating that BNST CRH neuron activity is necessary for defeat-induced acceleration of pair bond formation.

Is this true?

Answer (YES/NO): NO